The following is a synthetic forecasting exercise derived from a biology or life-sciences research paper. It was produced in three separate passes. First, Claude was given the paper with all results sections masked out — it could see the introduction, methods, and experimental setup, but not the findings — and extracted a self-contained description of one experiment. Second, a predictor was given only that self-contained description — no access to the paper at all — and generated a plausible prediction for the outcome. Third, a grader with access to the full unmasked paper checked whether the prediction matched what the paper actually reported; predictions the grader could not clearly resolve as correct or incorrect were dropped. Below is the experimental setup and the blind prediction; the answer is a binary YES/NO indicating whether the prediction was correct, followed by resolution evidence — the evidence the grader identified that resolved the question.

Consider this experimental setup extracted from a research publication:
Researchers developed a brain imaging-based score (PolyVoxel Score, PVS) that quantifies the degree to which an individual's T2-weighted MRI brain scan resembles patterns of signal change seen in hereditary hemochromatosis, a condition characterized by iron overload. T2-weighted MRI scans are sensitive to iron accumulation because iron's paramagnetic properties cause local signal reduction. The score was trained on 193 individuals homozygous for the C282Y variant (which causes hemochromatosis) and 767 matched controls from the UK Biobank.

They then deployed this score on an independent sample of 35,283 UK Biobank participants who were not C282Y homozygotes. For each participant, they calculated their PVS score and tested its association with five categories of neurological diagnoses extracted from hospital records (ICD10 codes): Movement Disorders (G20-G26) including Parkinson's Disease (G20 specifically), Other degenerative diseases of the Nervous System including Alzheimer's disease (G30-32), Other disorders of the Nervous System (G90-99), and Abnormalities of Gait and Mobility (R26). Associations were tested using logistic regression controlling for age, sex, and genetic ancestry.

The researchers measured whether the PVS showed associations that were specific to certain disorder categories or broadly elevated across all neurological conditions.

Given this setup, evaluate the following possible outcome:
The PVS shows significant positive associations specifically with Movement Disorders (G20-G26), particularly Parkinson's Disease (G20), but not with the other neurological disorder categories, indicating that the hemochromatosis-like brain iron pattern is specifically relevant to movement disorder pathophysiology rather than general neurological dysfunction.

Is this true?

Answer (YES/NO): YES